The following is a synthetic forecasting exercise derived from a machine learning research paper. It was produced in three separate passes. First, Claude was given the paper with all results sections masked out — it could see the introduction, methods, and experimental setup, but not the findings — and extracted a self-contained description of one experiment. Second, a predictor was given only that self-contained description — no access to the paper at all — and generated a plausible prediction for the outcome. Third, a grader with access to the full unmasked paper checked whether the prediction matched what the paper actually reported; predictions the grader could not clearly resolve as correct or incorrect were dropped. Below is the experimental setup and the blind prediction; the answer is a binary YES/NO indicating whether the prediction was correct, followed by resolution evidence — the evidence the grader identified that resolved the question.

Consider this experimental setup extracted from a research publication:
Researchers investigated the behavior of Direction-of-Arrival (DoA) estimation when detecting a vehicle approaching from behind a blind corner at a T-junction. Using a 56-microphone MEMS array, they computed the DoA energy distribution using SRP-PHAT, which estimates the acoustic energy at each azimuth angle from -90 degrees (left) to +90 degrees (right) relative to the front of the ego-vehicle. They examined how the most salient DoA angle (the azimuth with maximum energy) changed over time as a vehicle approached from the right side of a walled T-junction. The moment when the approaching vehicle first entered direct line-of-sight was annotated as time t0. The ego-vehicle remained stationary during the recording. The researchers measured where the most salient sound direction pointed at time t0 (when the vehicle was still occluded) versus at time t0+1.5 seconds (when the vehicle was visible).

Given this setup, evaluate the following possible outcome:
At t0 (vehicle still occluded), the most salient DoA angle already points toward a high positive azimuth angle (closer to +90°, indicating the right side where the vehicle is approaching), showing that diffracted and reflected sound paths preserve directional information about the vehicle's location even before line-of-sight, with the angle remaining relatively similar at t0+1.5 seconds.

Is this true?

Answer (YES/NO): NO